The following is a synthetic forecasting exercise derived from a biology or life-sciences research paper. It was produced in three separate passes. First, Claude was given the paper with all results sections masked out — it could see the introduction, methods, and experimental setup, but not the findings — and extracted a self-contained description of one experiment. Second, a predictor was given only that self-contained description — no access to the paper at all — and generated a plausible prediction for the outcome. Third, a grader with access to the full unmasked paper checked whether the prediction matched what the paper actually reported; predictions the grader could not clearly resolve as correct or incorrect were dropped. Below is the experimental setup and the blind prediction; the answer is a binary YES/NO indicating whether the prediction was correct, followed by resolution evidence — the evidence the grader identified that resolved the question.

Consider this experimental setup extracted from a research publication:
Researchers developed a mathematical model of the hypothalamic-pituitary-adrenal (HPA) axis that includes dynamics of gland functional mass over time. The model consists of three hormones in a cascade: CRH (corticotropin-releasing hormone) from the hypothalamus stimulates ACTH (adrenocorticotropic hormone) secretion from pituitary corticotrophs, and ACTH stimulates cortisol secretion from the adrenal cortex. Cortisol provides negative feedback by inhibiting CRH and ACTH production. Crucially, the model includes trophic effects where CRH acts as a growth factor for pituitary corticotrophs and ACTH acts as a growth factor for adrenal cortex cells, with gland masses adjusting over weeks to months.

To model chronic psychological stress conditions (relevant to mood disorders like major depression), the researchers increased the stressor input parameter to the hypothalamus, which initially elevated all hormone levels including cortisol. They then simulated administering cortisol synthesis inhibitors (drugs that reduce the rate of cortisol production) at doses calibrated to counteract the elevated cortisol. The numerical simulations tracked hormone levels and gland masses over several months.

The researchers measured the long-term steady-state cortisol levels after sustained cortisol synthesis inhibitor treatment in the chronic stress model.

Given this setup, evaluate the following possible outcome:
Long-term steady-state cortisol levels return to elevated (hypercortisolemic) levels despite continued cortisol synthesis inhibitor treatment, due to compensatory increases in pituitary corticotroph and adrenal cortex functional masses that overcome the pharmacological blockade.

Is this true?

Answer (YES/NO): YES